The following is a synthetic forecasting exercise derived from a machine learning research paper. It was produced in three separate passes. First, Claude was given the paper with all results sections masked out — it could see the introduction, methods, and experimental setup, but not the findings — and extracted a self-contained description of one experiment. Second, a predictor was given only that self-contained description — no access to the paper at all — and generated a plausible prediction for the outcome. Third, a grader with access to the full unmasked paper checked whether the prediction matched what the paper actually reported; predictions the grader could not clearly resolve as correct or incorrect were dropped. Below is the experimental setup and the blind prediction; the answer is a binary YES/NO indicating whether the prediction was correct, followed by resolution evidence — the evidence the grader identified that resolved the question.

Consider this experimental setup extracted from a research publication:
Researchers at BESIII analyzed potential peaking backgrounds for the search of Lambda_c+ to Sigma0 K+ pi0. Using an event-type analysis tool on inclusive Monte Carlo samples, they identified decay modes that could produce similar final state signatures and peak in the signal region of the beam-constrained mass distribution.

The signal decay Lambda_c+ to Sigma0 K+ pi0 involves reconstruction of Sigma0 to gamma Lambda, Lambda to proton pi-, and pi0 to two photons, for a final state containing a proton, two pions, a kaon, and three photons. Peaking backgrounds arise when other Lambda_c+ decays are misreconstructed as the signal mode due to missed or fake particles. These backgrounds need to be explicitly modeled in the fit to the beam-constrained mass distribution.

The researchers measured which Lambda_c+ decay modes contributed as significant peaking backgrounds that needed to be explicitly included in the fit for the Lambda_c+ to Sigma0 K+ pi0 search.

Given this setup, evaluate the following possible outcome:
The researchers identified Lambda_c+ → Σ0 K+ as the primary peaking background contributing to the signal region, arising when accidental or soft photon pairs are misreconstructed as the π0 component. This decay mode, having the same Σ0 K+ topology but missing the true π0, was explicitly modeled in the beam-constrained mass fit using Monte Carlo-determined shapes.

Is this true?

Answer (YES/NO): NO